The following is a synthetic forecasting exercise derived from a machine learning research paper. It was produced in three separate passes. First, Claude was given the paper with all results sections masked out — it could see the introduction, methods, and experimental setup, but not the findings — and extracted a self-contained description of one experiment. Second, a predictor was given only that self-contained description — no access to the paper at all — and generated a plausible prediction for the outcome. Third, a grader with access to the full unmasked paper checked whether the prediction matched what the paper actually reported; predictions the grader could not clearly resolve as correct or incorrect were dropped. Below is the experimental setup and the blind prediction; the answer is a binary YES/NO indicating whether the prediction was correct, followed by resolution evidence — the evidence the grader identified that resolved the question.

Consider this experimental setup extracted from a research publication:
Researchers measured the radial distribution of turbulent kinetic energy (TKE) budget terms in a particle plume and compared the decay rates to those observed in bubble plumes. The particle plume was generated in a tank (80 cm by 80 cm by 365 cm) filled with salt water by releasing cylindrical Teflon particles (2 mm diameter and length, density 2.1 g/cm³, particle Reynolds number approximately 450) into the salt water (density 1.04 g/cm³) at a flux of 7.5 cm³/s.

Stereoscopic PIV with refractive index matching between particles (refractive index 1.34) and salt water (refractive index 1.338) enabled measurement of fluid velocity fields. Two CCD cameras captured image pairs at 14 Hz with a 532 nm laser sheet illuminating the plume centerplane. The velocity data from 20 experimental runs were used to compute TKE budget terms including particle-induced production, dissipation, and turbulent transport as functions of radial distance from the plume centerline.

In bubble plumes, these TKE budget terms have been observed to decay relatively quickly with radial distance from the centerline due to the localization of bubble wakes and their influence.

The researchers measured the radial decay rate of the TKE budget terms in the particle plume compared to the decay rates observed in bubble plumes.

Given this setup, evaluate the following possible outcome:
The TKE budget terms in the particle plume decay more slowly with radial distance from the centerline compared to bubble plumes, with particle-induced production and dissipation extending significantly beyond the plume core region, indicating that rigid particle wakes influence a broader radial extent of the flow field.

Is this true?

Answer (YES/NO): YES